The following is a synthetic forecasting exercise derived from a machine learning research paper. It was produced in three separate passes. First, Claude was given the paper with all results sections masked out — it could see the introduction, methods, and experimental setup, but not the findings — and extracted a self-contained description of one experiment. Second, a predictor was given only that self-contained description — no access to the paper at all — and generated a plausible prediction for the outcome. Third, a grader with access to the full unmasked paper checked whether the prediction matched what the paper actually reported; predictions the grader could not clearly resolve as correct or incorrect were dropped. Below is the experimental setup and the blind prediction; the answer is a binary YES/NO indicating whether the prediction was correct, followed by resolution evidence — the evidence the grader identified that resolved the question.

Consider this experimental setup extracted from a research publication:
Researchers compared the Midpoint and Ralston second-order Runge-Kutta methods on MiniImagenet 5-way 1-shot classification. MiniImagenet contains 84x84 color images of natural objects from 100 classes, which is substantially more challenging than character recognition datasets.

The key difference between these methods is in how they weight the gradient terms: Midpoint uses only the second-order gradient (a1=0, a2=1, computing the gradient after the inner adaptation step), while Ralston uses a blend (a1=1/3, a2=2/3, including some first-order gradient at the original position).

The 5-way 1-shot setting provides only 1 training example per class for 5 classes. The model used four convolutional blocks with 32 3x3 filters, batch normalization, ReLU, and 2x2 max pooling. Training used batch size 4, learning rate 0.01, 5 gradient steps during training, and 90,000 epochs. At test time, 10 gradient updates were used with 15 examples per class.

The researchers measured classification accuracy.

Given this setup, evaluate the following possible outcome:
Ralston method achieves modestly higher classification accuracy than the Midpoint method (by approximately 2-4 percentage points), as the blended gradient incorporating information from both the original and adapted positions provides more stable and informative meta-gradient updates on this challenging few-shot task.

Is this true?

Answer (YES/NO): NO